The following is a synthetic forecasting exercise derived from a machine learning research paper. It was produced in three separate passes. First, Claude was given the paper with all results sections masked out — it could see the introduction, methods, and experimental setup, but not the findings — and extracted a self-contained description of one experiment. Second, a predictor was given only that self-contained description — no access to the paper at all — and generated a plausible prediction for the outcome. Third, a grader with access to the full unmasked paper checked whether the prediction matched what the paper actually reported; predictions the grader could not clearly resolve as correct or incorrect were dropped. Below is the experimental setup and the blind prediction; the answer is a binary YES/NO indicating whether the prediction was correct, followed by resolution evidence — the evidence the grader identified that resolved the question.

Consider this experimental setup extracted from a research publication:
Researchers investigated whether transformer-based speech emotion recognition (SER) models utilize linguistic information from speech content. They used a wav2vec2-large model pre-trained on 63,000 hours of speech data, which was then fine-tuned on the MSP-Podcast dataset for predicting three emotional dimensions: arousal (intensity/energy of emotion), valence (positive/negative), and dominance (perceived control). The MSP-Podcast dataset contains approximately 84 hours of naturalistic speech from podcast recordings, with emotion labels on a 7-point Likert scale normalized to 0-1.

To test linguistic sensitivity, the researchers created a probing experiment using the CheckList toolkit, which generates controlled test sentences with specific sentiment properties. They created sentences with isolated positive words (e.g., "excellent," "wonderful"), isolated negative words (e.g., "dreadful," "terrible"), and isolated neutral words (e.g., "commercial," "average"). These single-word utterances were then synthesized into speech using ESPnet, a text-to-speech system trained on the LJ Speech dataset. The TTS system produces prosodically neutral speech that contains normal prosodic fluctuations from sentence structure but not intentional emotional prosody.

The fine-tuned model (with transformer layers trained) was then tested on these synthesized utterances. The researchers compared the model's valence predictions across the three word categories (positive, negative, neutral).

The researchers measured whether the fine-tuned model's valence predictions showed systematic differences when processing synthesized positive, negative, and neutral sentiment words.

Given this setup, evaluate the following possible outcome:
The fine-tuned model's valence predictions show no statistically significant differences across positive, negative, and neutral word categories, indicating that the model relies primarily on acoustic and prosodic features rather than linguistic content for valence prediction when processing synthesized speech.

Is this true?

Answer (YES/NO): NO